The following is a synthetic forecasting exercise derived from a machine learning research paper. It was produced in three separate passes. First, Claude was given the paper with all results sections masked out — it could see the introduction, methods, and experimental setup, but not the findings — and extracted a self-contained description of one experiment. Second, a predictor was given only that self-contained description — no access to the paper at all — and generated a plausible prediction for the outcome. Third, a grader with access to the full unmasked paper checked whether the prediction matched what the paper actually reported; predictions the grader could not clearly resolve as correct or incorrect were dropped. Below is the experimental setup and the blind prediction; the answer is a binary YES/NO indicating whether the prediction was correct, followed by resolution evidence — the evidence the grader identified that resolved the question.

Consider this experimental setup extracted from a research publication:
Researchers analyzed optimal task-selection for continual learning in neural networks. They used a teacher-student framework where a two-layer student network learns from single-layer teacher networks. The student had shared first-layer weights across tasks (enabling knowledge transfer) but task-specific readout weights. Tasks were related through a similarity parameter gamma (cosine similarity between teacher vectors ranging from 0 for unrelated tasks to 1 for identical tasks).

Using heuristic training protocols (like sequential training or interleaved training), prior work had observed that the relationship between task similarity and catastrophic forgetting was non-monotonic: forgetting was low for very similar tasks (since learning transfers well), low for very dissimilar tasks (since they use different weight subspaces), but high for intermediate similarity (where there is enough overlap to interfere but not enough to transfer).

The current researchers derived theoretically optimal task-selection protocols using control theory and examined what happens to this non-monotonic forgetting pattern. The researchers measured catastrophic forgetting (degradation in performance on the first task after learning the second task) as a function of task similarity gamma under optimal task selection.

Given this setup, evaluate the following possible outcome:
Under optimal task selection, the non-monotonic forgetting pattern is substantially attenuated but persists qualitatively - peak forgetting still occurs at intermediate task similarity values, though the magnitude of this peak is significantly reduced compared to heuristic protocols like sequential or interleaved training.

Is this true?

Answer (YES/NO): NO